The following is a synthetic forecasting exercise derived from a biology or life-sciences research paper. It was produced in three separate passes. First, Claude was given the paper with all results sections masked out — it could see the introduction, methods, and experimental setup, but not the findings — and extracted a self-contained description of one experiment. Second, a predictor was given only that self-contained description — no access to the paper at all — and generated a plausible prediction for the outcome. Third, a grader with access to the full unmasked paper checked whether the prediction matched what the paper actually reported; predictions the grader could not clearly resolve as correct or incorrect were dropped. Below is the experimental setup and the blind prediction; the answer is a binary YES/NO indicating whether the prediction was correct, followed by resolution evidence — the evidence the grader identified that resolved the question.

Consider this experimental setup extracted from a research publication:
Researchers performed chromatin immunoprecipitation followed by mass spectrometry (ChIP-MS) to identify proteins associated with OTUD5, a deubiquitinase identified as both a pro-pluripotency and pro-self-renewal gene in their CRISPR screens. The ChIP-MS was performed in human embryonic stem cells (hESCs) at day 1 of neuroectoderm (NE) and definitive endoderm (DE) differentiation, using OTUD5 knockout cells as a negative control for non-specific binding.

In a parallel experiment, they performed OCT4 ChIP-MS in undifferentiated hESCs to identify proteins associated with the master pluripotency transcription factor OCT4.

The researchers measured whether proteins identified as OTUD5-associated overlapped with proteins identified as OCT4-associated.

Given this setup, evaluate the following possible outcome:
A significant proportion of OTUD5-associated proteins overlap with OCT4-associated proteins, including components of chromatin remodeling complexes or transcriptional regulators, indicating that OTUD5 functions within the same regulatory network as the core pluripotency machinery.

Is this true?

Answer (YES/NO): YES